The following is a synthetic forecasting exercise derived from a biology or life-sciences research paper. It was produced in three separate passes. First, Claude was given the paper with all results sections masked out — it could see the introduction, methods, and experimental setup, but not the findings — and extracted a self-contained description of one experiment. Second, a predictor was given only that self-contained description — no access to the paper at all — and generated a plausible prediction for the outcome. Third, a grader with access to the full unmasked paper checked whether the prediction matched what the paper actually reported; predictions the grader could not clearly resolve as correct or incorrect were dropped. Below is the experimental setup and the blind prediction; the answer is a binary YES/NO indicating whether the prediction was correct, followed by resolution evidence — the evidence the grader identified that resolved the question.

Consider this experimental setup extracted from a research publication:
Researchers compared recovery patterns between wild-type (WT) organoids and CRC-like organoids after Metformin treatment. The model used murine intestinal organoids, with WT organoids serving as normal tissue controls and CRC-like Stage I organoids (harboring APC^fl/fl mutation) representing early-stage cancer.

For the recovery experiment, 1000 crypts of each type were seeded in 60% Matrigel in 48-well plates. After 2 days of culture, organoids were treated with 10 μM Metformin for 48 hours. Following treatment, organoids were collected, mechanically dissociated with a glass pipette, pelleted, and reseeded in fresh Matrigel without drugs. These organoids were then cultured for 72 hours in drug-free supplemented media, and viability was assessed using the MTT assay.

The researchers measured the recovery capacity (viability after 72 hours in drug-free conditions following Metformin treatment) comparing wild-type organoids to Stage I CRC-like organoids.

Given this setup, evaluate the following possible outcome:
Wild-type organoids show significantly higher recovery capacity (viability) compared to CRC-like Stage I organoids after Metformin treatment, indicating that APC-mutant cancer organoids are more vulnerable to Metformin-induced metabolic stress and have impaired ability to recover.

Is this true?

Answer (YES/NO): YES